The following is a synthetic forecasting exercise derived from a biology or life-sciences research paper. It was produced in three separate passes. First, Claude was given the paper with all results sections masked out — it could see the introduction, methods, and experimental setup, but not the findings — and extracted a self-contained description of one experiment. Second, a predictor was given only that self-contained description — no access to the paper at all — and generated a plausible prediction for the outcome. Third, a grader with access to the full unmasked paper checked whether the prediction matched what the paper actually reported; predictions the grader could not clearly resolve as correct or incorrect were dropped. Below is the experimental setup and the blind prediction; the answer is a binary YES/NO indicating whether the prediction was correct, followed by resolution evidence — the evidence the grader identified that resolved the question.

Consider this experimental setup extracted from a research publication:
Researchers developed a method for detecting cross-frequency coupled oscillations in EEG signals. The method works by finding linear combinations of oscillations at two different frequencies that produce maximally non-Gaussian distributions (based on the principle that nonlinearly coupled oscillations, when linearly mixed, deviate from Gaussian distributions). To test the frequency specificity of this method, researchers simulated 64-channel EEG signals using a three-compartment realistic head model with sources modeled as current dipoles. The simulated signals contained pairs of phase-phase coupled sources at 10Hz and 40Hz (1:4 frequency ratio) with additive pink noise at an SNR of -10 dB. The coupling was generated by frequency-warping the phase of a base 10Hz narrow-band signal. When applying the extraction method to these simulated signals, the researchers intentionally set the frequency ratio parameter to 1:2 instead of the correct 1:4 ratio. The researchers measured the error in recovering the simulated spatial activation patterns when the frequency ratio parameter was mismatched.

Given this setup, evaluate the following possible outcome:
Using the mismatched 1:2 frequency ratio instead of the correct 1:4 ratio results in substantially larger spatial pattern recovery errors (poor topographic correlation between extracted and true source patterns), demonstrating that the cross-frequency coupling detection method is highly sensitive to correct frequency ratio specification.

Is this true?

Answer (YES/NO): YES